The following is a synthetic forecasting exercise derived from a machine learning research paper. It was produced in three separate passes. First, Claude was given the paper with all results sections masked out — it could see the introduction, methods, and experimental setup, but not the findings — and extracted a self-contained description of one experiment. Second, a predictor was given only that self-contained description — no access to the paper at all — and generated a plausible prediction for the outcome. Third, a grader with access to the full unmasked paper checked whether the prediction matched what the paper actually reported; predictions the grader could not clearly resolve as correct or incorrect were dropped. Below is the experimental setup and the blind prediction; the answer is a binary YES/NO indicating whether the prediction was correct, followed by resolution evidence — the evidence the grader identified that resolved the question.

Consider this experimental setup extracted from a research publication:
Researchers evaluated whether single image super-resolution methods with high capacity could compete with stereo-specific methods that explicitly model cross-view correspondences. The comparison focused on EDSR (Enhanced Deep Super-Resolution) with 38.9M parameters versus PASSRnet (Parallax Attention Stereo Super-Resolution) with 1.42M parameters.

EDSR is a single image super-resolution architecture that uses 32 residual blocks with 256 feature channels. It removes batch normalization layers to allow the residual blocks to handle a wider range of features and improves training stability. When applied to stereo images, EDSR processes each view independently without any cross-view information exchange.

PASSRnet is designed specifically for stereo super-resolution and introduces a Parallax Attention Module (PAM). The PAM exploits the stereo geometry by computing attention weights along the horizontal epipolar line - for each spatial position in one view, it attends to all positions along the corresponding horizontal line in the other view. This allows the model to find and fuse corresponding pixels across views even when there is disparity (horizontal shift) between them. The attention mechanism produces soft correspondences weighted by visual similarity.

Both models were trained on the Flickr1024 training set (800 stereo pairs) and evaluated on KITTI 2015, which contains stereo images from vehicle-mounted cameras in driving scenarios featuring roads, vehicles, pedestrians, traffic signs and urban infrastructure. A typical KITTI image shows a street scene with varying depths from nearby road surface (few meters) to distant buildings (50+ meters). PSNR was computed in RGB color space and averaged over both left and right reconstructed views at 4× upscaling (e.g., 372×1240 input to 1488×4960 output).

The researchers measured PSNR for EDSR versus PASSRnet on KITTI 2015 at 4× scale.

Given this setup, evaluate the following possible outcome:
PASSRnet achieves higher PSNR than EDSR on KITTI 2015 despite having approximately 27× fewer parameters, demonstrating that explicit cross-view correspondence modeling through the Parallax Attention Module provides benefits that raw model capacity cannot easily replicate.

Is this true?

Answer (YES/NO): YES